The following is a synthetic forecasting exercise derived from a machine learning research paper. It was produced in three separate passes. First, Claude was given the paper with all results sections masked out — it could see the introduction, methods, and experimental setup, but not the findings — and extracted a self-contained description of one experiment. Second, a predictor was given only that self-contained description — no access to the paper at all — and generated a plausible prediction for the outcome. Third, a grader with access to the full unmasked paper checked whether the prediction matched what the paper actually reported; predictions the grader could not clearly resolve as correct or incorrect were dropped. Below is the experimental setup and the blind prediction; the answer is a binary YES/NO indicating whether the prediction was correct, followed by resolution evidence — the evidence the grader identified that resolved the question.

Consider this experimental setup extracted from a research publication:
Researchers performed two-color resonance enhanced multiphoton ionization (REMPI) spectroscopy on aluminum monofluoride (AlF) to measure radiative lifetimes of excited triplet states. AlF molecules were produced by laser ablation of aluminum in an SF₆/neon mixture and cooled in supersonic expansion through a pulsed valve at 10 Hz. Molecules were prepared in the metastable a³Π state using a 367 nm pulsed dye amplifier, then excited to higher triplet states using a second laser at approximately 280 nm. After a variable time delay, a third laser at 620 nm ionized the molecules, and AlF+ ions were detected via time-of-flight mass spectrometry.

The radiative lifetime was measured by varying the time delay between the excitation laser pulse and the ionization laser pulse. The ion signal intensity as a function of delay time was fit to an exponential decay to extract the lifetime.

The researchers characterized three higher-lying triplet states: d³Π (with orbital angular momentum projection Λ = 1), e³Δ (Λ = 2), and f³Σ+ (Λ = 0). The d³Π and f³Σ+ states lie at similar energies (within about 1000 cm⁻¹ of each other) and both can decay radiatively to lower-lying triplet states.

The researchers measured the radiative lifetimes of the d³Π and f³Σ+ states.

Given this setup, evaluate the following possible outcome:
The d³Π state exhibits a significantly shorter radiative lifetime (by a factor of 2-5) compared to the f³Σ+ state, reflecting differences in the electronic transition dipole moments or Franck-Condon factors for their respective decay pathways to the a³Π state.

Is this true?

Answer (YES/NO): NO